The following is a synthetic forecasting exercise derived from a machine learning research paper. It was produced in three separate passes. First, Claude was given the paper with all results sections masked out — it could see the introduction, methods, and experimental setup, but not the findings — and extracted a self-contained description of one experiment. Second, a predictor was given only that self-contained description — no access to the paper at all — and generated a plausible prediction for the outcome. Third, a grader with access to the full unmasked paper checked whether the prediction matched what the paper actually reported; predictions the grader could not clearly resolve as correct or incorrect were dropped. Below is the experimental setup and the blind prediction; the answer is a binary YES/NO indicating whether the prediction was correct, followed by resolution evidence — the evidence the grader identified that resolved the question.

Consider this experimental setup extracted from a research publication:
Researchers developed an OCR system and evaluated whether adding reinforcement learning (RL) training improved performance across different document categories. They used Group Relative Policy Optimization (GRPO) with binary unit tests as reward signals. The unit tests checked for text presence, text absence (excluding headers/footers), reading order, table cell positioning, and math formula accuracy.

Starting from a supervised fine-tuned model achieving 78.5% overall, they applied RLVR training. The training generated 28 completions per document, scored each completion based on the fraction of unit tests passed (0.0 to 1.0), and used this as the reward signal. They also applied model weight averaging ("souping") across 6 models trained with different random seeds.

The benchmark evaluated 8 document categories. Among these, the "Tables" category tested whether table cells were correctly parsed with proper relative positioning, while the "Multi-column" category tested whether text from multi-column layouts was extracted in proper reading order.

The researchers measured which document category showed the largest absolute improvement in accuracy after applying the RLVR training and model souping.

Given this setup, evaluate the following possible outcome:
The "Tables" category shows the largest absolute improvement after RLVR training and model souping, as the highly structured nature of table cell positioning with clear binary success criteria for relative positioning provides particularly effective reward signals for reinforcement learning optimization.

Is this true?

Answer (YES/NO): YES